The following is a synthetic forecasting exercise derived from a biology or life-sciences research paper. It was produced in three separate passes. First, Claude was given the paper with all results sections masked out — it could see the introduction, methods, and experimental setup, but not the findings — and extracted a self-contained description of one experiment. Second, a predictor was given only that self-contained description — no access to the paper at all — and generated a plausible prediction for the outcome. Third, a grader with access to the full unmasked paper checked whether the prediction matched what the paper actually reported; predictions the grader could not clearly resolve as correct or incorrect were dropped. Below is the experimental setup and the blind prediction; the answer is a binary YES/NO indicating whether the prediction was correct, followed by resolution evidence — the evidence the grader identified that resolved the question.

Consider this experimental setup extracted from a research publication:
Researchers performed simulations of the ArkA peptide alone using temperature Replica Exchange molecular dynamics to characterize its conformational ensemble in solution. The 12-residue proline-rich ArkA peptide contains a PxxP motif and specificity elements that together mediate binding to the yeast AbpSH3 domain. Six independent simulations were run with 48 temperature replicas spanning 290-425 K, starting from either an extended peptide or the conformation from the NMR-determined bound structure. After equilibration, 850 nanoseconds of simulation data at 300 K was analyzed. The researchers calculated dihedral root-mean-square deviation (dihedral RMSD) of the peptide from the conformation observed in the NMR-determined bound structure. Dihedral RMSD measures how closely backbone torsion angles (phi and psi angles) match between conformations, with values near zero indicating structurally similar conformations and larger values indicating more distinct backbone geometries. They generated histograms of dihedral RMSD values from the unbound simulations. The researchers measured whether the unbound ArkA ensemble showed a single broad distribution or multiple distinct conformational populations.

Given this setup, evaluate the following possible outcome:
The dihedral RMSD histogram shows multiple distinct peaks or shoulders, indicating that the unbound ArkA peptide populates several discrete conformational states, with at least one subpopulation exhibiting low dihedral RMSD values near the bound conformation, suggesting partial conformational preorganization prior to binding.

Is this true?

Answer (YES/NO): YES